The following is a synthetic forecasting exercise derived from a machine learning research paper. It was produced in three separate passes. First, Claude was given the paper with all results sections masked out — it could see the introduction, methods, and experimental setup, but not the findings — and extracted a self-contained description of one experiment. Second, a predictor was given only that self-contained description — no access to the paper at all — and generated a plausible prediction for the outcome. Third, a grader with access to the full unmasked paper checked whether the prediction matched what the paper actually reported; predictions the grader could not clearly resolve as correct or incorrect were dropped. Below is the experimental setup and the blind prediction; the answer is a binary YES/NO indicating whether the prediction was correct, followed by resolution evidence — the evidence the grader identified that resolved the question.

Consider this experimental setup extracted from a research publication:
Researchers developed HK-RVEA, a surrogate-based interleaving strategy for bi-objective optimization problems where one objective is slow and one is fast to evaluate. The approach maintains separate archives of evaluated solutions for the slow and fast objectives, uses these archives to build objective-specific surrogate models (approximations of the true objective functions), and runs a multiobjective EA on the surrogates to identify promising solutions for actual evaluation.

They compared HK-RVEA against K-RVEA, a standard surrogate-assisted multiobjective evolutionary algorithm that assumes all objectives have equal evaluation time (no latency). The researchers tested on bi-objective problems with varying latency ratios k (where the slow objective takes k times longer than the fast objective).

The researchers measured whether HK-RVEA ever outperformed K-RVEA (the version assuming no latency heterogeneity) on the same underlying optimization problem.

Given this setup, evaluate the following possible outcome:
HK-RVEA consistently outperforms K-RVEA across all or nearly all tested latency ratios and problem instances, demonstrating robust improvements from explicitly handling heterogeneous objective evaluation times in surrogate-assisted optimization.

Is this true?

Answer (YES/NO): NO